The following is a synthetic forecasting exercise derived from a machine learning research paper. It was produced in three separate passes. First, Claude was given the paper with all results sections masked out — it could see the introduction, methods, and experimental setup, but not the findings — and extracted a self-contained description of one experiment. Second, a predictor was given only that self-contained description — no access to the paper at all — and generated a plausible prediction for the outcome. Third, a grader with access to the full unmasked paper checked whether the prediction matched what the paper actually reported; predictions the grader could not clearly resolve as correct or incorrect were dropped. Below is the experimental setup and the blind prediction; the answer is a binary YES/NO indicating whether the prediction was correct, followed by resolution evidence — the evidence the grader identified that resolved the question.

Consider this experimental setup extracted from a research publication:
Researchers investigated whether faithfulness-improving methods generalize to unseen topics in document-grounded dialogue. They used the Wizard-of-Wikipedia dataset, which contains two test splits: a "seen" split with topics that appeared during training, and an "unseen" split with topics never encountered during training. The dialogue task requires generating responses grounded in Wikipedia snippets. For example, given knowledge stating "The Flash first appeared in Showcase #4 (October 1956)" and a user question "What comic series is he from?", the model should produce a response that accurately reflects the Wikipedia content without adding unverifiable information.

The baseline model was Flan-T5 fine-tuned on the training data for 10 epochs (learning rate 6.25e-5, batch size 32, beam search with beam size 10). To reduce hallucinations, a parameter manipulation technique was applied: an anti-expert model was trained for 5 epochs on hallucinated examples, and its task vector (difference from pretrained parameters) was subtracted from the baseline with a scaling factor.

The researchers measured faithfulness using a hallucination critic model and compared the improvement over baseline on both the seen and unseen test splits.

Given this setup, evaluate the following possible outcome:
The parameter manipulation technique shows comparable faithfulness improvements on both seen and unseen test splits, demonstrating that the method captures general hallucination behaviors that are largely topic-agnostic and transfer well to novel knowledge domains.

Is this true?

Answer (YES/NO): YES